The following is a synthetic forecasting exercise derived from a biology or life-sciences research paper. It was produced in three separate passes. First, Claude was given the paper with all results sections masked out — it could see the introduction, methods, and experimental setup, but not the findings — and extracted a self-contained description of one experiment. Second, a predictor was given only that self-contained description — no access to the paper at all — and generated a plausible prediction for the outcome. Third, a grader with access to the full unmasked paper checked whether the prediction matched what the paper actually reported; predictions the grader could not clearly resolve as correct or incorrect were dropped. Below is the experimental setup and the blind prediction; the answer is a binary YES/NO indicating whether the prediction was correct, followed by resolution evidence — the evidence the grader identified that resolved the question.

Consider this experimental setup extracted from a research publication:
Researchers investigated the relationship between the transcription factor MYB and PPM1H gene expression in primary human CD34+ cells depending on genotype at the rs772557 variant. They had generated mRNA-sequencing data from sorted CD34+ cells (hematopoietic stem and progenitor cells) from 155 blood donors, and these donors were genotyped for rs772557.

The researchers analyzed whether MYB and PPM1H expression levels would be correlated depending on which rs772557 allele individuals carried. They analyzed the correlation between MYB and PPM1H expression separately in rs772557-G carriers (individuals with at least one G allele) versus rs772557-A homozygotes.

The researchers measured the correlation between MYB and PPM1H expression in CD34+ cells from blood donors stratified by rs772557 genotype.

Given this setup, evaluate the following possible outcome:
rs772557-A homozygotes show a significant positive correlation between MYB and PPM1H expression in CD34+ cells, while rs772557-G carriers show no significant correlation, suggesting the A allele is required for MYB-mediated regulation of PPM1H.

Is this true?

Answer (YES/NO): NO